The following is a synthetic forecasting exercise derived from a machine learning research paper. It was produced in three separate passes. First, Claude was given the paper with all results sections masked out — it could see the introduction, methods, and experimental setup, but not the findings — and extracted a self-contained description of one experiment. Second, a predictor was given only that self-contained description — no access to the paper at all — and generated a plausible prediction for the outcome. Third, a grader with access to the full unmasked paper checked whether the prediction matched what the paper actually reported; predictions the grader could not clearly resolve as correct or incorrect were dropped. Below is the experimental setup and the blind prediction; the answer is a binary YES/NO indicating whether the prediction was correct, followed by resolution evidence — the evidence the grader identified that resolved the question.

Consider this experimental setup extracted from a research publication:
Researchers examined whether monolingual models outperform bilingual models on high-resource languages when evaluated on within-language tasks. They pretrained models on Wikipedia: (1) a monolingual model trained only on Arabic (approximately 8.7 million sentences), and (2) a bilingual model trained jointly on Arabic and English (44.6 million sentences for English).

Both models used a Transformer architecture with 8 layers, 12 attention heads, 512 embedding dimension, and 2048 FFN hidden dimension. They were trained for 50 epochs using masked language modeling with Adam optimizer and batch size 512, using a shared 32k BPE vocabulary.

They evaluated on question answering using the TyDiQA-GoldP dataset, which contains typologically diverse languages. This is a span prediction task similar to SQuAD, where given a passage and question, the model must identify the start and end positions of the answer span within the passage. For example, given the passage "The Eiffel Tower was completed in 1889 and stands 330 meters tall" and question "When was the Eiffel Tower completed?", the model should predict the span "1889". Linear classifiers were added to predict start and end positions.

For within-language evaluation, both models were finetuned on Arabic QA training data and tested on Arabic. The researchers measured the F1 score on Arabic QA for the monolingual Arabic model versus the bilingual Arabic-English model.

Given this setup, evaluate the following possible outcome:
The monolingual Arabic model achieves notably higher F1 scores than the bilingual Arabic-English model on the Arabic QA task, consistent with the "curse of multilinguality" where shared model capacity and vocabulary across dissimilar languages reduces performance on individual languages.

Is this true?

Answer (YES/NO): YES